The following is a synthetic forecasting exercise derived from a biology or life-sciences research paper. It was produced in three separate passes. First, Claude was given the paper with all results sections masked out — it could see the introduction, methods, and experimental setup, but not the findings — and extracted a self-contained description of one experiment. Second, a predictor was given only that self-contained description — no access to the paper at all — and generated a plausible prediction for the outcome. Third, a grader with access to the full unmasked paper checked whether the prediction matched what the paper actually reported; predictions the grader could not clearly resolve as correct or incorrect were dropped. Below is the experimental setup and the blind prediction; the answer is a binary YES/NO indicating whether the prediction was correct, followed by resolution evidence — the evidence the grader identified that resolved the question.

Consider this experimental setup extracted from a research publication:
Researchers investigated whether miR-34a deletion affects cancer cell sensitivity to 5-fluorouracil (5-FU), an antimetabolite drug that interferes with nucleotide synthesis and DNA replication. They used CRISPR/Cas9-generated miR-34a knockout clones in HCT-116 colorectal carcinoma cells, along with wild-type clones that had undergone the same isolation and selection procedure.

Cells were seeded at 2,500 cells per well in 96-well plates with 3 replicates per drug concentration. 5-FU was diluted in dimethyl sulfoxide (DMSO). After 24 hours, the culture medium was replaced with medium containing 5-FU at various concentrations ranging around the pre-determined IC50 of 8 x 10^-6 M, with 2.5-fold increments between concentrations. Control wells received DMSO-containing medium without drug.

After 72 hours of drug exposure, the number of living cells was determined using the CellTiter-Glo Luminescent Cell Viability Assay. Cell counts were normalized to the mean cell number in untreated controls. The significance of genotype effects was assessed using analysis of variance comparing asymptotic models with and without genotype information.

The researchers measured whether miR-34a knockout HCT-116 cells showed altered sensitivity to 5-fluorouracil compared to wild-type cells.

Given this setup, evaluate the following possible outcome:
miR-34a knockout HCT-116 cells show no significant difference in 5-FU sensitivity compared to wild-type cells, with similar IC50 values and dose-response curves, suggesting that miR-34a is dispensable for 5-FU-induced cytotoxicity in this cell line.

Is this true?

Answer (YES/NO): YES